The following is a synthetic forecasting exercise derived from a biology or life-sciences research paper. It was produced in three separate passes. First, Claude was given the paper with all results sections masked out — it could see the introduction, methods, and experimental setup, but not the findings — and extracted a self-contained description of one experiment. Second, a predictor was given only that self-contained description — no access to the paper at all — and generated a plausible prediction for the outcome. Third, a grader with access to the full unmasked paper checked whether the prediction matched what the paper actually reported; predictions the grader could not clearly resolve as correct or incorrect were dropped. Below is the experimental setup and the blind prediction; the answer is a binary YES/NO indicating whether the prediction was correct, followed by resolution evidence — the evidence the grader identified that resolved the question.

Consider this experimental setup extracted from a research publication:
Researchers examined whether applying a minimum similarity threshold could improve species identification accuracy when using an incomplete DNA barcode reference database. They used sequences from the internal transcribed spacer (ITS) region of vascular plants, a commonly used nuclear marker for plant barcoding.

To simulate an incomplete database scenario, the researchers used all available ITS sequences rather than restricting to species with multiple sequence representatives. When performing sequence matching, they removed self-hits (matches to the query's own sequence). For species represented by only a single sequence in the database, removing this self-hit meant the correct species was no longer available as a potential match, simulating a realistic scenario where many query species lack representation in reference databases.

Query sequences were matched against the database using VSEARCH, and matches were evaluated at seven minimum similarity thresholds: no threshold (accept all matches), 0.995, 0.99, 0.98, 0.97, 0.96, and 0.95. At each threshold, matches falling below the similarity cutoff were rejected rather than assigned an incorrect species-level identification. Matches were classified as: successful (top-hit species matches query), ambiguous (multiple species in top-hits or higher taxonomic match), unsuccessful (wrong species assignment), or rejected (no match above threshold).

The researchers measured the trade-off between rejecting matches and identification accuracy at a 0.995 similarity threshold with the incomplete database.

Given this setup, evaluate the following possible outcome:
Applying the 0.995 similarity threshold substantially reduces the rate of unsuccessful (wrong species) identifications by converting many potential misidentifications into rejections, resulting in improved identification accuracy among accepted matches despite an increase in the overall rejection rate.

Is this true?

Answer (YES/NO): YES